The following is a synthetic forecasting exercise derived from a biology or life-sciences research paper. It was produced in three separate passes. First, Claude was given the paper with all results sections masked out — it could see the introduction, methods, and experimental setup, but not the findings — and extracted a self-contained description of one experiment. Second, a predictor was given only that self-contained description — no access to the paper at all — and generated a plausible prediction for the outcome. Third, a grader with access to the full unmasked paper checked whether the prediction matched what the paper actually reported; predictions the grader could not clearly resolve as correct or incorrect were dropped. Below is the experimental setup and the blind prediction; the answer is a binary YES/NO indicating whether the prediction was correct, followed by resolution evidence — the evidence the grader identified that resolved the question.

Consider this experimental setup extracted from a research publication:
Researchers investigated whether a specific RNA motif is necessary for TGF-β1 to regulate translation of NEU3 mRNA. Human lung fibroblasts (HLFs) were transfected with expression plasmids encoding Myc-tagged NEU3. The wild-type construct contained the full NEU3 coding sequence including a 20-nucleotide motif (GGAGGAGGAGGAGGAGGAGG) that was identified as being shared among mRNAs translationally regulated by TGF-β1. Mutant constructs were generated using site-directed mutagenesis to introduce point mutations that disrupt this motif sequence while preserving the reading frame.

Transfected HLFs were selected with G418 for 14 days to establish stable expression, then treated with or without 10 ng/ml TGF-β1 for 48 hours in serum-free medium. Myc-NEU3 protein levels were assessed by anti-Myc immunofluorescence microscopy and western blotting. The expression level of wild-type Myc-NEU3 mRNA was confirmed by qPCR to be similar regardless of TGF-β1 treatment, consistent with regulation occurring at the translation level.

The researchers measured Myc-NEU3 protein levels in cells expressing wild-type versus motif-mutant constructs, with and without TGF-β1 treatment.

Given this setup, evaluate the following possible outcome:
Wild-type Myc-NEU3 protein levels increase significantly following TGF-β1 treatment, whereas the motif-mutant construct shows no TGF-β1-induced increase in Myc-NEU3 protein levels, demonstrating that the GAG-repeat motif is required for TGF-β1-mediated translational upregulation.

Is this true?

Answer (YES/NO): YES